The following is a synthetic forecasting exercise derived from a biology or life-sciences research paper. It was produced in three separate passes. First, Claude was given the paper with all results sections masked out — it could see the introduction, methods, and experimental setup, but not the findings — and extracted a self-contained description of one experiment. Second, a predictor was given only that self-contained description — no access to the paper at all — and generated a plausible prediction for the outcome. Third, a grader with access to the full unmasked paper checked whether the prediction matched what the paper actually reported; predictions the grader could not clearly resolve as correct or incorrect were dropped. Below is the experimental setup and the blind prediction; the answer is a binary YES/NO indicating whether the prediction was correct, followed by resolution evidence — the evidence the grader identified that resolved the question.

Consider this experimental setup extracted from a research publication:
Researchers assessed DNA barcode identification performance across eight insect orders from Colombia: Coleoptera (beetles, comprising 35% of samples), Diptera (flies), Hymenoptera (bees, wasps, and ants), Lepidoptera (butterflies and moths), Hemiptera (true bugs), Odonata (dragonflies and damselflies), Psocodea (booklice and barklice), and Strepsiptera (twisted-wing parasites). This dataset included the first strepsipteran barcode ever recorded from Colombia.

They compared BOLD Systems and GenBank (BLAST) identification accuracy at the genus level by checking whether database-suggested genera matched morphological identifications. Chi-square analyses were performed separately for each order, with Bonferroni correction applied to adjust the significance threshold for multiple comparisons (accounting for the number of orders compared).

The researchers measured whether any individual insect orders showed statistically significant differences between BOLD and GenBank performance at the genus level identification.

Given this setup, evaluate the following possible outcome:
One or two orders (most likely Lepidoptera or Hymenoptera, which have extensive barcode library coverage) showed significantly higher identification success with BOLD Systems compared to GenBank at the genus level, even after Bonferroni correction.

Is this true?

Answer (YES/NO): NO